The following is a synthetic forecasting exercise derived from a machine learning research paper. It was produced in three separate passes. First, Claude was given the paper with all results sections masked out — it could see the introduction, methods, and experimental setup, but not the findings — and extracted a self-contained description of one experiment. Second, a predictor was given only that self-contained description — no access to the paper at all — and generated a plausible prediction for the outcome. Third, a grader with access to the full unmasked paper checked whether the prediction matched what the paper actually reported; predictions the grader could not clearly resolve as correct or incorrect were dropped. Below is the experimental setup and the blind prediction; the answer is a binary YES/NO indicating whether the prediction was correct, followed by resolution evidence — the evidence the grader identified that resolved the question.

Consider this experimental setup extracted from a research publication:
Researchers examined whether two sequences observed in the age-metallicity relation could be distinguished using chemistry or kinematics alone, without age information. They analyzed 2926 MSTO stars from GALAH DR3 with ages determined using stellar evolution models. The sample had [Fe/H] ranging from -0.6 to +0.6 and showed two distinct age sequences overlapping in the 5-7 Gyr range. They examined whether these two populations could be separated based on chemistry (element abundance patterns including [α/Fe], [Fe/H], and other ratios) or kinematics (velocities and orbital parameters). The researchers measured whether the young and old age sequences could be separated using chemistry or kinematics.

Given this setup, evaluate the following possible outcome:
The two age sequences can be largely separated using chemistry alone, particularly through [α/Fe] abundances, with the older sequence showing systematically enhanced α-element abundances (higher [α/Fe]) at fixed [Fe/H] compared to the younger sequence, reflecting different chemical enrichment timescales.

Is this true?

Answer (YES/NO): NO